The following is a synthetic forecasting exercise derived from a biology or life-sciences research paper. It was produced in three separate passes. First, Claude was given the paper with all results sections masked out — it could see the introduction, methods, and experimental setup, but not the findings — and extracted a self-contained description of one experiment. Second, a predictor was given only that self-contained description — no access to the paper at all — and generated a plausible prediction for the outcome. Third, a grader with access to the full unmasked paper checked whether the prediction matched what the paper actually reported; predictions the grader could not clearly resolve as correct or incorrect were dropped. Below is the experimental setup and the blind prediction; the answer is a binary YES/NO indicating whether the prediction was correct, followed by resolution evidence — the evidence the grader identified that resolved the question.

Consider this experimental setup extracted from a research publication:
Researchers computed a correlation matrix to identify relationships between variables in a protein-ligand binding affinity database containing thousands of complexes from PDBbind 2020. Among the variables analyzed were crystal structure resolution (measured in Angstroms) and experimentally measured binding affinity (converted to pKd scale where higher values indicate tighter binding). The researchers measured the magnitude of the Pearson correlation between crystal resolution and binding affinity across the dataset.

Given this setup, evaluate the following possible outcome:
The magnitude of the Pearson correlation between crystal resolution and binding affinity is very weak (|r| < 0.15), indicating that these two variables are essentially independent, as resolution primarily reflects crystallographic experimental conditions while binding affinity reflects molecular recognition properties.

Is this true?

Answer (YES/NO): YES